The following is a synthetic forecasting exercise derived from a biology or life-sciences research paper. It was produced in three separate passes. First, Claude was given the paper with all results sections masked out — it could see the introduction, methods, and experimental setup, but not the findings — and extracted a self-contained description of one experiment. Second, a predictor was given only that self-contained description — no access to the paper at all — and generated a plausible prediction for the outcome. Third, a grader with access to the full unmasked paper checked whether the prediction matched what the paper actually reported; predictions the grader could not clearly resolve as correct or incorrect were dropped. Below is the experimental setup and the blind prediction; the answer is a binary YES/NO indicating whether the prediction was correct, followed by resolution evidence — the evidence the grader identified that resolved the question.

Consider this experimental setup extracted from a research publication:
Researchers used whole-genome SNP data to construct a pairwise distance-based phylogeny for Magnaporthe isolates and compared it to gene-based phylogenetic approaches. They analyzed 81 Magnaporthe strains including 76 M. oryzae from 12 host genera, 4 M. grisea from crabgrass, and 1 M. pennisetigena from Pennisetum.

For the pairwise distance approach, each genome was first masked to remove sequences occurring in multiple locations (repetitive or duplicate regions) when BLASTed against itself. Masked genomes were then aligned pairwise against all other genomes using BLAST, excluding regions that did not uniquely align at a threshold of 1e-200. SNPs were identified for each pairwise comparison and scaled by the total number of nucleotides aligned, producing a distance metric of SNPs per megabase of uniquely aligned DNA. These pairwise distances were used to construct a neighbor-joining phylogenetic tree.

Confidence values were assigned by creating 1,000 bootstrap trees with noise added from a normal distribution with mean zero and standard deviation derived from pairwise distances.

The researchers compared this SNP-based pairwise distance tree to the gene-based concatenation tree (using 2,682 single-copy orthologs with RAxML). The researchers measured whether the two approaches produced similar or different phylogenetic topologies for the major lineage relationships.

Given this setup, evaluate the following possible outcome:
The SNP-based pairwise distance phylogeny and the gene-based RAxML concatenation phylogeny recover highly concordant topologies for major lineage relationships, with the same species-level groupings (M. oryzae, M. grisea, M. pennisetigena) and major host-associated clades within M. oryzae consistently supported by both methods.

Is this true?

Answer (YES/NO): YES